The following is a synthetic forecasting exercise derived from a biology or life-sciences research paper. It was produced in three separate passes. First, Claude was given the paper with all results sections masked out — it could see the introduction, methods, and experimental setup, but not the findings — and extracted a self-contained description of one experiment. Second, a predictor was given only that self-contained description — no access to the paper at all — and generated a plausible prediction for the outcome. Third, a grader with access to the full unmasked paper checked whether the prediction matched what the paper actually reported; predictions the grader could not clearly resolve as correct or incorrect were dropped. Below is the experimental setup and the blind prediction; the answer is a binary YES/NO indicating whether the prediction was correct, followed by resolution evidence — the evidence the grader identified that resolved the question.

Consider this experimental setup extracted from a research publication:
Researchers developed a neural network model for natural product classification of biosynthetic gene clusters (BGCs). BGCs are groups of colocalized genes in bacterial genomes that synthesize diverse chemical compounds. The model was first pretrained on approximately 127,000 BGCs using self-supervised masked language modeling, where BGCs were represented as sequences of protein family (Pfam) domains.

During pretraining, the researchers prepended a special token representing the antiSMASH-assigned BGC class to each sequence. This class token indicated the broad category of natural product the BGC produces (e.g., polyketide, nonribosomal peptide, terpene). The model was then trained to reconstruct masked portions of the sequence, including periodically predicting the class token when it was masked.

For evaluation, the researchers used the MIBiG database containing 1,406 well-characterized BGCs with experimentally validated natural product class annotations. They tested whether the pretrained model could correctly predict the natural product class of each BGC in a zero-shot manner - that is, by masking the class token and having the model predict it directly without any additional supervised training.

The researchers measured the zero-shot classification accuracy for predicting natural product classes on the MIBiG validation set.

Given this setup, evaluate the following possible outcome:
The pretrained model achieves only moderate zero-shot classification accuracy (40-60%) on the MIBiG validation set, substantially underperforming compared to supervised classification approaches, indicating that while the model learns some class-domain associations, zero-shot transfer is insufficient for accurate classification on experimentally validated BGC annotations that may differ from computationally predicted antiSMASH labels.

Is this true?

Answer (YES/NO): NO